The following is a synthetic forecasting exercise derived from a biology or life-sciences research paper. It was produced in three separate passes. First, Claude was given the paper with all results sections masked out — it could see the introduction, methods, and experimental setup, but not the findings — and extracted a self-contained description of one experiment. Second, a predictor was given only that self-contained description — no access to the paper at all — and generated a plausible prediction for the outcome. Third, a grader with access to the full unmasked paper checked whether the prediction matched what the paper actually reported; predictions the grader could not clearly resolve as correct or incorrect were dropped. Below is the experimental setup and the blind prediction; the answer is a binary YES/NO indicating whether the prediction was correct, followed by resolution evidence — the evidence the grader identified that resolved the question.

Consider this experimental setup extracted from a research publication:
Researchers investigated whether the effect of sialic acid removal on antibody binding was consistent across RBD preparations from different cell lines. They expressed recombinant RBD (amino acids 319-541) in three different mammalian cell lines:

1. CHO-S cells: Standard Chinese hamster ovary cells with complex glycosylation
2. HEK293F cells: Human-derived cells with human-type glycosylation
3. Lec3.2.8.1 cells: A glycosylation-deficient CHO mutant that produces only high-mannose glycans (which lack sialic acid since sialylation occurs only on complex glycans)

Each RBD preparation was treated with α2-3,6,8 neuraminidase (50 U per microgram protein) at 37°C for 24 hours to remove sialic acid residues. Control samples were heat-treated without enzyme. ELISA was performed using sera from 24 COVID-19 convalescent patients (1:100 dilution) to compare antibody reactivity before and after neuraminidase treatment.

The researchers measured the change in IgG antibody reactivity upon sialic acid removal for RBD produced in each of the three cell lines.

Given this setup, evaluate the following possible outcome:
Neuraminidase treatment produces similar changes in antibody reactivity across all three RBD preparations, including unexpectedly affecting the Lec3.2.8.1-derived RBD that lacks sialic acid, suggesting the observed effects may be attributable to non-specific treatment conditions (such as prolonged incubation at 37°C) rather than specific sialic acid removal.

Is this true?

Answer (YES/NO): NO